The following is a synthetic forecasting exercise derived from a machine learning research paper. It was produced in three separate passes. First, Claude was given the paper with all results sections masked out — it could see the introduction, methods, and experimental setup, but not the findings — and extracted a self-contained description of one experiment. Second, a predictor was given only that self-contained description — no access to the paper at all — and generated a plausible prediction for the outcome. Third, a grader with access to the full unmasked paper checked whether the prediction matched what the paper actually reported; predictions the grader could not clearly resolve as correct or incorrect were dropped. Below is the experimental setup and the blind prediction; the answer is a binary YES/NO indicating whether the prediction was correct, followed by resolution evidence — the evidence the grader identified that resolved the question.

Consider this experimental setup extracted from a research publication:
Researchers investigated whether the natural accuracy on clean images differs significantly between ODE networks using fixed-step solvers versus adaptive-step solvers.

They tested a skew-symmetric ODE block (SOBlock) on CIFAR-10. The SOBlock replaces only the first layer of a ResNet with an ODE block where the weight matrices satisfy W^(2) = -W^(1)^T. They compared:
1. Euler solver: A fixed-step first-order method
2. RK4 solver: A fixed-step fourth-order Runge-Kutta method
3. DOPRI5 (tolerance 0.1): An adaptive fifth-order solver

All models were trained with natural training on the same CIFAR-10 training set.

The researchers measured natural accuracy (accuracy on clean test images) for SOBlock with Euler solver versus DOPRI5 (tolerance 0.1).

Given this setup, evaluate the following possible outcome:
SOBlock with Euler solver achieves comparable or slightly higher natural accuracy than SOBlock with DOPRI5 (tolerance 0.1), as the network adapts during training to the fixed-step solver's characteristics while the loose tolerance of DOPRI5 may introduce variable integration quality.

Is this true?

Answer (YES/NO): YES